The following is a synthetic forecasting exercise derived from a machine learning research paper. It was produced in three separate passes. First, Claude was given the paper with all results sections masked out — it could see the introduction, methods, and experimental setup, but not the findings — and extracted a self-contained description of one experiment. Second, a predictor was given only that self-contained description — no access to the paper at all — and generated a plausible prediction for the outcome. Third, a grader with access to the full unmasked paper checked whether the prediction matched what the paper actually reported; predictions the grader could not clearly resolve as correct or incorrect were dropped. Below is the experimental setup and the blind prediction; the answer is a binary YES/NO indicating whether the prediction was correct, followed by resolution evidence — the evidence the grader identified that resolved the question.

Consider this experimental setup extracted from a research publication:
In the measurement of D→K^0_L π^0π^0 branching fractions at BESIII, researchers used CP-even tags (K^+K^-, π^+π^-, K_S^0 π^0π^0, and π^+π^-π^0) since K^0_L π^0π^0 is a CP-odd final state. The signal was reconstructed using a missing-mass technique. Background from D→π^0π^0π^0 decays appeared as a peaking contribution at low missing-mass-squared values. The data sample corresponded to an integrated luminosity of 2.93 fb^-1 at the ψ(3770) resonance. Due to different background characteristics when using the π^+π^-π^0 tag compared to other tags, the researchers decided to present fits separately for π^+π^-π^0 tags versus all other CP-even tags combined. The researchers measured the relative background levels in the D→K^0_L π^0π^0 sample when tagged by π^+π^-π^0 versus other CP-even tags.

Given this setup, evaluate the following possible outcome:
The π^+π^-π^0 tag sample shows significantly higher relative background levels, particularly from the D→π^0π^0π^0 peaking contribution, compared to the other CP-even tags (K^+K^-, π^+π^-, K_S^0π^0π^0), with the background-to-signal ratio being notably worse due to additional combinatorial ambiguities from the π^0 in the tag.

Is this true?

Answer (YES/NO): YES